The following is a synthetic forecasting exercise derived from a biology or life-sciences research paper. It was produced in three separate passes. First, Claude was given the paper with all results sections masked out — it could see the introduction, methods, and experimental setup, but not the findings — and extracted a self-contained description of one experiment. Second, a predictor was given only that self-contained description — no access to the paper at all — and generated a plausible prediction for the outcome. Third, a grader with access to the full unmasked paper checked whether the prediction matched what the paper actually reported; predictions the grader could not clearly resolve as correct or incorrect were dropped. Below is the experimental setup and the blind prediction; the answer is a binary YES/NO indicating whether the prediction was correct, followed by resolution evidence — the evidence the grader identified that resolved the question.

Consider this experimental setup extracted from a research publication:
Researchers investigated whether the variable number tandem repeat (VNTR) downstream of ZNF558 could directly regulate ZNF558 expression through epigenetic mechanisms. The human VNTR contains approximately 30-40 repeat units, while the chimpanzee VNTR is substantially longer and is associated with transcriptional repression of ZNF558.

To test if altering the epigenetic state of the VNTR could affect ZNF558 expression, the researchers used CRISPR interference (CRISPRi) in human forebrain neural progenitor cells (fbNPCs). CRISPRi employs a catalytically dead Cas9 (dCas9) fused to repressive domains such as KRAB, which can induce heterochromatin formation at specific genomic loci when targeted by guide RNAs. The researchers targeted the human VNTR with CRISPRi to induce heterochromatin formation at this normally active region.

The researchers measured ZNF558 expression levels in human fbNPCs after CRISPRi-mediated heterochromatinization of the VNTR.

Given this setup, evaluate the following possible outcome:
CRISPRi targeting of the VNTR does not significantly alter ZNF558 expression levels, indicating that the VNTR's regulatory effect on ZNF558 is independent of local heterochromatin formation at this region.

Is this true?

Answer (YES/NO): NO